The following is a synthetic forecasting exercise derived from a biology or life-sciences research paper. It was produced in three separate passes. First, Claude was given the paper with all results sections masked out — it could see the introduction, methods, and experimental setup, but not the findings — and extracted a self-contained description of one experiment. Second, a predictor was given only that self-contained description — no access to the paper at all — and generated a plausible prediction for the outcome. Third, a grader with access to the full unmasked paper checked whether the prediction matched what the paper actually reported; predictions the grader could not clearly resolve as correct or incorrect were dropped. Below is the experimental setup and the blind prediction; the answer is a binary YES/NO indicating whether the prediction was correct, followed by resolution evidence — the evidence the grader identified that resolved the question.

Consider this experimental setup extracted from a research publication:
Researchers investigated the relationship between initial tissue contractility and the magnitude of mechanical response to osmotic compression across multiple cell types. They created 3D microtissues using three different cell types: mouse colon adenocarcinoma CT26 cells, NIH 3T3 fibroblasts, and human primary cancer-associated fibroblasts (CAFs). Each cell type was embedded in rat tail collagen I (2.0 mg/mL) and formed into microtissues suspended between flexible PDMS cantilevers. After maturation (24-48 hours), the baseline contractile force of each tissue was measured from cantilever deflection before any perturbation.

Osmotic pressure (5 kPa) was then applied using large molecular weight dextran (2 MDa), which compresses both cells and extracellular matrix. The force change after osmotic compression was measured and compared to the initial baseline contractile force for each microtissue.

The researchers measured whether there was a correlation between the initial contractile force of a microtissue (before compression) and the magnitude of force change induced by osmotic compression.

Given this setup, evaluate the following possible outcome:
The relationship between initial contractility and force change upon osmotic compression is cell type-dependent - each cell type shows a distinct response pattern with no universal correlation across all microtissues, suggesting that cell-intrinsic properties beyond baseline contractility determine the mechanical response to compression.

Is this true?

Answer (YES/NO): NO